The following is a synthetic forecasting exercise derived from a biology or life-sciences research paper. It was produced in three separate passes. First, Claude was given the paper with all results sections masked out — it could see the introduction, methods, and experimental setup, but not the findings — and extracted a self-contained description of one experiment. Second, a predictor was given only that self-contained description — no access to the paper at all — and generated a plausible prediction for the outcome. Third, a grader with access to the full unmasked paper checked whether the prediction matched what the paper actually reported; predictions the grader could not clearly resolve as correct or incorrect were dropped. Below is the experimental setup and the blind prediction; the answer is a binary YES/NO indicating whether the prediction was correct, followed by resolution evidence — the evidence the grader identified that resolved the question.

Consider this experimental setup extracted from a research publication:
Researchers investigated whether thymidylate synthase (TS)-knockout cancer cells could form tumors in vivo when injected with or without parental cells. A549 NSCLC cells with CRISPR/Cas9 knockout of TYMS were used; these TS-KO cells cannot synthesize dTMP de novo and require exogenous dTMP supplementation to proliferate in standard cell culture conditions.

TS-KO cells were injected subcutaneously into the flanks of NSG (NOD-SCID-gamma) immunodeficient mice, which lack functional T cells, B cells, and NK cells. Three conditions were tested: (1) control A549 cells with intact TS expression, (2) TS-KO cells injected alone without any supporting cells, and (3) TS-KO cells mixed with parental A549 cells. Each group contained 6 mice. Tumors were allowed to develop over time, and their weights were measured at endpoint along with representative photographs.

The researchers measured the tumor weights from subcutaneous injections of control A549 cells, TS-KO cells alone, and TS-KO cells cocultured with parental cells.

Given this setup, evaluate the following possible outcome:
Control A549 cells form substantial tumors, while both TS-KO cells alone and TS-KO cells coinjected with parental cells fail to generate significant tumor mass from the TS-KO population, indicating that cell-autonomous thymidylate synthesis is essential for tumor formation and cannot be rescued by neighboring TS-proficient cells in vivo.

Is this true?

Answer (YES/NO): NO